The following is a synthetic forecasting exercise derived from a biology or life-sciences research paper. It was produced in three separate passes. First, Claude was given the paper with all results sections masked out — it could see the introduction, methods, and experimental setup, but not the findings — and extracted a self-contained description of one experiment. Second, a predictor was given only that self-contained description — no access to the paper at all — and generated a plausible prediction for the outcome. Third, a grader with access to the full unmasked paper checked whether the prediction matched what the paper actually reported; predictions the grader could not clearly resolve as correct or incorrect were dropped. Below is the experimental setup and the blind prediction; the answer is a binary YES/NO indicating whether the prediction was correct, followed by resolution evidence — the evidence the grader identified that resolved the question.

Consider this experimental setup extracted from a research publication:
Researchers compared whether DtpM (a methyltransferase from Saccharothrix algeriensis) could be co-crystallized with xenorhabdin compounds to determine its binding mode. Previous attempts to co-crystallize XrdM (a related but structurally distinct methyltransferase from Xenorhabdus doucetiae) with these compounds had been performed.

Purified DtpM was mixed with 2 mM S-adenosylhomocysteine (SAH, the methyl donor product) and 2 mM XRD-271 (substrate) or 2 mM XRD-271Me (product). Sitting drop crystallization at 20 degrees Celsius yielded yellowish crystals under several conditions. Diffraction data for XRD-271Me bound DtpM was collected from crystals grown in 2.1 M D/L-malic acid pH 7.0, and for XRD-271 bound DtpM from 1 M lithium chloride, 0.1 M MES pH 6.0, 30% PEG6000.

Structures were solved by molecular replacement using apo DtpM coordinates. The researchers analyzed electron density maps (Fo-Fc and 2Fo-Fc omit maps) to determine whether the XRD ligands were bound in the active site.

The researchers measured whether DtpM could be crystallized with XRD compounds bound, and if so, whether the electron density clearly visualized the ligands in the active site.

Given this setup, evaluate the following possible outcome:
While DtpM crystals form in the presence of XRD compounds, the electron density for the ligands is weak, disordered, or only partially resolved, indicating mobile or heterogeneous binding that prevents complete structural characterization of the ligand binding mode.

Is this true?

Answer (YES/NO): NO